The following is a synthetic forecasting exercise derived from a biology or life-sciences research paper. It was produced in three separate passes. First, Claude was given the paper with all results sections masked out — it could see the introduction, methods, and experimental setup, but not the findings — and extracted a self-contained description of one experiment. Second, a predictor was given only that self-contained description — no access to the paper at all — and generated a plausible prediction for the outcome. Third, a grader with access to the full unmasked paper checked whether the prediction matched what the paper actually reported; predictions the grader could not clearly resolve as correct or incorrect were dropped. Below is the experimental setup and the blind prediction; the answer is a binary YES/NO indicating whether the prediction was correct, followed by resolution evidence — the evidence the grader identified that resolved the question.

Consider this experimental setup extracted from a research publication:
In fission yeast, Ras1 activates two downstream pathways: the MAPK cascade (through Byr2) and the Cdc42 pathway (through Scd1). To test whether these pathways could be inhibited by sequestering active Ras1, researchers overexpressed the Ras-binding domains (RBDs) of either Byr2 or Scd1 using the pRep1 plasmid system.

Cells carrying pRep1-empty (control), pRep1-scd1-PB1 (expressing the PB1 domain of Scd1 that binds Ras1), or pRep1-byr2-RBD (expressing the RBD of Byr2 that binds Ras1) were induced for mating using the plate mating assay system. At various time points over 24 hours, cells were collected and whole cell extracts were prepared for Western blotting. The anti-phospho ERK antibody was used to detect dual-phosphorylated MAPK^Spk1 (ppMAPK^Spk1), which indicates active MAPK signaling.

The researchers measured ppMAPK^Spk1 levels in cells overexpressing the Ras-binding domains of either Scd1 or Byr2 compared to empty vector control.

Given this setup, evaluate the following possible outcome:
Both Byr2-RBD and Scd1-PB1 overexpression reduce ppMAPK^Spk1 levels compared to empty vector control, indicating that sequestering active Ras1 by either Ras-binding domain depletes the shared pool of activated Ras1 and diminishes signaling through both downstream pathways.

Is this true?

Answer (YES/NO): YES